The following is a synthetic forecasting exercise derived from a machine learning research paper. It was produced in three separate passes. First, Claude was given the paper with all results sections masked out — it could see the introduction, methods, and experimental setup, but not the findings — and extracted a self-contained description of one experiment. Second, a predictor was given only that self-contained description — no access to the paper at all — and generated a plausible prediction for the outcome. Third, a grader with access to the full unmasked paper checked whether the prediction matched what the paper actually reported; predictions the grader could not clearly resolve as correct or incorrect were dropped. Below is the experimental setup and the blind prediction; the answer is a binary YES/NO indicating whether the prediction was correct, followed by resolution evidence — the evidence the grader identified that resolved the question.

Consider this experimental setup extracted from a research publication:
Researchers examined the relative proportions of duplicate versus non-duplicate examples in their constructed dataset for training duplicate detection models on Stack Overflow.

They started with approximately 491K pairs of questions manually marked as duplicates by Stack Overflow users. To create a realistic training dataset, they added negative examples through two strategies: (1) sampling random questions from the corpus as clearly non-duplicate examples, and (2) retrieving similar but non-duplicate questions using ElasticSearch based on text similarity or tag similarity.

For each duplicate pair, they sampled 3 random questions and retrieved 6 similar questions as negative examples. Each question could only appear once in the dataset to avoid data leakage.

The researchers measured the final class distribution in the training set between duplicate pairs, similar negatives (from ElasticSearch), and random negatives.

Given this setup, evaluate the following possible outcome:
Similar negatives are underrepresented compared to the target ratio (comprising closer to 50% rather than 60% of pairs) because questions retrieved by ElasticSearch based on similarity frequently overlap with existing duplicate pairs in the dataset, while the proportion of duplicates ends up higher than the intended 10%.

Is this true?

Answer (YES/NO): NO